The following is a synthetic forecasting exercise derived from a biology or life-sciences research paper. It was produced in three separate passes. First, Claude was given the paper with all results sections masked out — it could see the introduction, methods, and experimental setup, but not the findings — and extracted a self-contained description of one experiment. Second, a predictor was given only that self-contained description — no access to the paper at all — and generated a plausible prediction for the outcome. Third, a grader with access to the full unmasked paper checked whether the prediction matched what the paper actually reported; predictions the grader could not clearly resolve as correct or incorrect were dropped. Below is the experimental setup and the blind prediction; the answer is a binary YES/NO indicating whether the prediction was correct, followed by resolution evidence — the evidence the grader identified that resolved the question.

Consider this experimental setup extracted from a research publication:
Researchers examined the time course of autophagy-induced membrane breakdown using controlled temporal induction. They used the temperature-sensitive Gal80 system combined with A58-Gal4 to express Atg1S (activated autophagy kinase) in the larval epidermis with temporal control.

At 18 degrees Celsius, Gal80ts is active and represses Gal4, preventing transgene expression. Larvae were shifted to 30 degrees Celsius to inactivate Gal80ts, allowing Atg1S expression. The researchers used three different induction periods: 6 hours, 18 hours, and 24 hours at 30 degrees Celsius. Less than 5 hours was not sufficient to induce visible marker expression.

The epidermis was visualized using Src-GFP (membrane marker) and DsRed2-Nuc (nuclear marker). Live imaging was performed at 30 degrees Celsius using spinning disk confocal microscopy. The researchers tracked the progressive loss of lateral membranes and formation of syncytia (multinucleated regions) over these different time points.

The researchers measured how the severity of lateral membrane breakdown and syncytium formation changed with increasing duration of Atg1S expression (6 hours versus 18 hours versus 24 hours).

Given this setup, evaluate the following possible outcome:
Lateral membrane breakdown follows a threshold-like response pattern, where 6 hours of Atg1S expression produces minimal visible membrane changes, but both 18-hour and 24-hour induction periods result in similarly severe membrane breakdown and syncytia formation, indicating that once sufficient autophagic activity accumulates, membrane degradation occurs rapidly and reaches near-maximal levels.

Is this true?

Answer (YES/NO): NO